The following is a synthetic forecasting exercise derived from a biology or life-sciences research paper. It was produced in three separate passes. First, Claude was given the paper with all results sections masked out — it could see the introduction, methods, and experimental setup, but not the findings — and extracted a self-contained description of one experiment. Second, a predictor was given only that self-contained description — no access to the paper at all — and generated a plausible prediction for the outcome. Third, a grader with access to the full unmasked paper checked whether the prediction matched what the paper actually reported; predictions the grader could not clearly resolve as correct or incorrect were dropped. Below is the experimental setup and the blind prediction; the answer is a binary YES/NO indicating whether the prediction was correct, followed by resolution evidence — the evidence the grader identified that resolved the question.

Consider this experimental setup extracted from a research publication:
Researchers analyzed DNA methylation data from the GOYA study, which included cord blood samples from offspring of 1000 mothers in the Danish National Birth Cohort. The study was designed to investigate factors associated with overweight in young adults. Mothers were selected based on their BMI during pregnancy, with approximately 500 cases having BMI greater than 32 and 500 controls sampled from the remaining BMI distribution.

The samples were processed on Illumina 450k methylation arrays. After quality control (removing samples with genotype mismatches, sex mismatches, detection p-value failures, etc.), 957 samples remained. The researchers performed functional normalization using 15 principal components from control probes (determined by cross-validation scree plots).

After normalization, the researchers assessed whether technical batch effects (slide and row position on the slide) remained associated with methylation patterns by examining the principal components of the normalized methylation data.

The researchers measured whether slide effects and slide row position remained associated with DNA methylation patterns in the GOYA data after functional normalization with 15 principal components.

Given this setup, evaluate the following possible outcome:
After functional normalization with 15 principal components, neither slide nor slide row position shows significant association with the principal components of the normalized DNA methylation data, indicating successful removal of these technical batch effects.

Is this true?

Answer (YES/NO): NO